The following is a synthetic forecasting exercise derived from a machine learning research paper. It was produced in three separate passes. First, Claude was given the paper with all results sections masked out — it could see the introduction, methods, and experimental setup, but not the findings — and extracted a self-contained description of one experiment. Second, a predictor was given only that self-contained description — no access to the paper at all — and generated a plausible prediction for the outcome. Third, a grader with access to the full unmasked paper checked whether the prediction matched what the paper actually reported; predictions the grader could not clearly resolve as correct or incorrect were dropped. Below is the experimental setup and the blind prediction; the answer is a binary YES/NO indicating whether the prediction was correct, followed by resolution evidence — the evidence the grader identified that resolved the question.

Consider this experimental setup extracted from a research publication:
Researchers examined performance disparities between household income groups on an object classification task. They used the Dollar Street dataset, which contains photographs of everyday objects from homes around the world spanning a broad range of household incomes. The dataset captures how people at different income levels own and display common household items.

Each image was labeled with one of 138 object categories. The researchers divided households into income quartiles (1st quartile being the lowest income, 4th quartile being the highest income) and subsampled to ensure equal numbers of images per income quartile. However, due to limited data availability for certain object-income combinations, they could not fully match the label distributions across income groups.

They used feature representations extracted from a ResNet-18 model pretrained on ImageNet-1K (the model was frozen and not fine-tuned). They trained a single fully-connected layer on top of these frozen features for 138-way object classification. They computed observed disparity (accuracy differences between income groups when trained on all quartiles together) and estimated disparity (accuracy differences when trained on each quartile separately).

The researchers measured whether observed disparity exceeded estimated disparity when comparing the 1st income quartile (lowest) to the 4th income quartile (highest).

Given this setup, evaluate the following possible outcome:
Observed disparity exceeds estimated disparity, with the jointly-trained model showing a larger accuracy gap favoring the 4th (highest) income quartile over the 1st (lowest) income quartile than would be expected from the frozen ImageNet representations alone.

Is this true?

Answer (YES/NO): YES